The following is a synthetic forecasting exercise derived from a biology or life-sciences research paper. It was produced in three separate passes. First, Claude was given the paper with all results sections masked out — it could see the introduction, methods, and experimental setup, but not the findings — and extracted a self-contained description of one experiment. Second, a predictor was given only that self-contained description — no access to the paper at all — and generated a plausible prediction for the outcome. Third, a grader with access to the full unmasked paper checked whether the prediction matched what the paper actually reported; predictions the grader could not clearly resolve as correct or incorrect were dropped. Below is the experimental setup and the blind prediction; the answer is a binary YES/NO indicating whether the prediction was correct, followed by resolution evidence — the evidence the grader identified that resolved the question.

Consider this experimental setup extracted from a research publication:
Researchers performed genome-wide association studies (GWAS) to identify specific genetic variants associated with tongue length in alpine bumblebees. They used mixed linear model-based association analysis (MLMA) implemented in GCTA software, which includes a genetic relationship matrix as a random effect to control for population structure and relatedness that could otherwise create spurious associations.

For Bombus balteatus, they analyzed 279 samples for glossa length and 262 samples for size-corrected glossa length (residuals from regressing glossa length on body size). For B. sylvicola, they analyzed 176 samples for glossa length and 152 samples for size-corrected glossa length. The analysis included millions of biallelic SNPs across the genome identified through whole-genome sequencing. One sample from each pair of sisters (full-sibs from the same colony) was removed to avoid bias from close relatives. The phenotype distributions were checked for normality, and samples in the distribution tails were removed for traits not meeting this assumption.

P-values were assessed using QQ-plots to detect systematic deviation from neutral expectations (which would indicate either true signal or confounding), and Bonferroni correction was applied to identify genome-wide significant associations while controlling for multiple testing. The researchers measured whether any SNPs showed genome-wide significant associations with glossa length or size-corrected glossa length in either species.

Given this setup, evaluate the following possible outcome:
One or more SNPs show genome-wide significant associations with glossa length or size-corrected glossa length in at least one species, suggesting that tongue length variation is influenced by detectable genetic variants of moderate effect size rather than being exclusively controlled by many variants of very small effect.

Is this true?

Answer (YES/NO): NO